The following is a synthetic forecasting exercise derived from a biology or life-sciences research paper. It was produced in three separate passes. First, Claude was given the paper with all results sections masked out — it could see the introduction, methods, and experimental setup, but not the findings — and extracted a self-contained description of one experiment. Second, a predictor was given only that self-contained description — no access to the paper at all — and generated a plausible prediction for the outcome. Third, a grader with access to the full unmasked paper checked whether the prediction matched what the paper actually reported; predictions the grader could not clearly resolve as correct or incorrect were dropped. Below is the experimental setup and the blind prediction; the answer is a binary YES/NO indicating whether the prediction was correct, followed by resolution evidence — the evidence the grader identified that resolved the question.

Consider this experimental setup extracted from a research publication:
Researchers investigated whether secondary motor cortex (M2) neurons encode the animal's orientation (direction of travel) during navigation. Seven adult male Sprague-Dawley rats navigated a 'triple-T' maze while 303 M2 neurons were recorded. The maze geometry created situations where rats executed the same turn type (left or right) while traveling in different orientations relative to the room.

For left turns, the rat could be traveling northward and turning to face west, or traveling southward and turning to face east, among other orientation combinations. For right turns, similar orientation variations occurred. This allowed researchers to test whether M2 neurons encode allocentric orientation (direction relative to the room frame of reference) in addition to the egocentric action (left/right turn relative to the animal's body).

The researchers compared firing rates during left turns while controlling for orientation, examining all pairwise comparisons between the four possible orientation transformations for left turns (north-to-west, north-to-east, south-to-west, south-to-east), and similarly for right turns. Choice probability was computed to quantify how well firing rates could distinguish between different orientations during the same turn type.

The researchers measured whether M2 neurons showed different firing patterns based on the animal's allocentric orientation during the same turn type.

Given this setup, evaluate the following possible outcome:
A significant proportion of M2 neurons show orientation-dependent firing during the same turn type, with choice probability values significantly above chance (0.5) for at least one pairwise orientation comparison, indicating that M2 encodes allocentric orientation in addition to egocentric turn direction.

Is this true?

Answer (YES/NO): YES